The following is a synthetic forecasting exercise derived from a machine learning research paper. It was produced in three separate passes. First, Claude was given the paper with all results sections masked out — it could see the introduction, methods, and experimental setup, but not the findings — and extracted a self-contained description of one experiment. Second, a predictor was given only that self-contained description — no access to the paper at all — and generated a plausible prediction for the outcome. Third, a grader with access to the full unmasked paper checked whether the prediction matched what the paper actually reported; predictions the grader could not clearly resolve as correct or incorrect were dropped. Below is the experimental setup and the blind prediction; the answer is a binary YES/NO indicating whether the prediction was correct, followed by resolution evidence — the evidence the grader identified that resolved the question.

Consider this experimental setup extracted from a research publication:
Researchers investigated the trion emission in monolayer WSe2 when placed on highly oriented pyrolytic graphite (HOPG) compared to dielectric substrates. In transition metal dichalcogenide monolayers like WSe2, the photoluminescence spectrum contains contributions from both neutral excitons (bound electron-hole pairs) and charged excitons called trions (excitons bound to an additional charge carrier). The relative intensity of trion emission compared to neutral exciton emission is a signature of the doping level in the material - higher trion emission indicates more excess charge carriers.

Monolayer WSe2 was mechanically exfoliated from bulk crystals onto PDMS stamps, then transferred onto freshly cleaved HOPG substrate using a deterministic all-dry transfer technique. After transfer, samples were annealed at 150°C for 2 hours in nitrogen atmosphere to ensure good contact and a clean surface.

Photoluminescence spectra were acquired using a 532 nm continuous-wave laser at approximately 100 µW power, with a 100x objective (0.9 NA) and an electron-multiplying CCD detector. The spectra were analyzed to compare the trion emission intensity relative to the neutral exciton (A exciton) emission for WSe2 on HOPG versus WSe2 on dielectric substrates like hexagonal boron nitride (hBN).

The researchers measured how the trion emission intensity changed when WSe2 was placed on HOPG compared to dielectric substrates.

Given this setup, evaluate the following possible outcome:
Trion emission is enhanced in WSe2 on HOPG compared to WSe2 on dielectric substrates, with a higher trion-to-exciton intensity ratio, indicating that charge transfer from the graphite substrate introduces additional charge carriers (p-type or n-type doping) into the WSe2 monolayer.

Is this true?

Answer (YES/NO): YES